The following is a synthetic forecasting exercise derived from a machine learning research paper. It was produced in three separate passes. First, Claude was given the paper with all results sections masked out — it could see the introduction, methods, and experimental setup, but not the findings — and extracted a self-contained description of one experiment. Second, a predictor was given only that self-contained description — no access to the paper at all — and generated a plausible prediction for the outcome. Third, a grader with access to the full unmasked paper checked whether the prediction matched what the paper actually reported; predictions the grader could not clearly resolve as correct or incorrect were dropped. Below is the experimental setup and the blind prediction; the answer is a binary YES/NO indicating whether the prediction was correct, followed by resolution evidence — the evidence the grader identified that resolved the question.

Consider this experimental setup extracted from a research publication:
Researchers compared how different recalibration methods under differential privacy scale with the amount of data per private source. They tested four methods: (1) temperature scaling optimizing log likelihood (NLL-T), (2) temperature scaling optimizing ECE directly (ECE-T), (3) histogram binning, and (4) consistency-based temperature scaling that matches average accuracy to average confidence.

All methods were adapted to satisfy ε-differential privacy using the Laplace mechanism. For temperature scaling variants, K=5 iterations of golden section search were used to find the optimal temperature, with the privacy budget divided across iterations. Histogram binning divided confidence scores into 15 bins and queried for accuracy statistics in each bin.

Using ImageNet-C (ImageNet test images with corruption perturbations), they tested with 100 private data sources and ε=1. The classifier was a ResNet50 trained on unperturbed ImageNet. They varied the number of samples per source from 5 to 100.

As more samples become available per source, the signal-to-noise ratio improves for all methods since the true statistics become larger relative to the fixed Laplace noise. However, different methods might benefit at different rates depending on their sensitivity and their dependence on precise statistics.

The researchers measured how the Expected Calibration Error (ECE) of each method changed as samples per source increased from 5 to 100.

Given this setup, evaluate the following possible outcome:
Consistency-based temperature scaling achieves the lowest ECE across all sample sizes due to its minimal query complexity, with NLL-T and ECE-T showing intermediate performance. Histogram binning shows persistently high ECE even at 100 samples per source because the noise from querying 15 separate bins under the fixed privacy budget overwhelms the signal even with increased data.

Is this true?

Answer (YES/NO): NO